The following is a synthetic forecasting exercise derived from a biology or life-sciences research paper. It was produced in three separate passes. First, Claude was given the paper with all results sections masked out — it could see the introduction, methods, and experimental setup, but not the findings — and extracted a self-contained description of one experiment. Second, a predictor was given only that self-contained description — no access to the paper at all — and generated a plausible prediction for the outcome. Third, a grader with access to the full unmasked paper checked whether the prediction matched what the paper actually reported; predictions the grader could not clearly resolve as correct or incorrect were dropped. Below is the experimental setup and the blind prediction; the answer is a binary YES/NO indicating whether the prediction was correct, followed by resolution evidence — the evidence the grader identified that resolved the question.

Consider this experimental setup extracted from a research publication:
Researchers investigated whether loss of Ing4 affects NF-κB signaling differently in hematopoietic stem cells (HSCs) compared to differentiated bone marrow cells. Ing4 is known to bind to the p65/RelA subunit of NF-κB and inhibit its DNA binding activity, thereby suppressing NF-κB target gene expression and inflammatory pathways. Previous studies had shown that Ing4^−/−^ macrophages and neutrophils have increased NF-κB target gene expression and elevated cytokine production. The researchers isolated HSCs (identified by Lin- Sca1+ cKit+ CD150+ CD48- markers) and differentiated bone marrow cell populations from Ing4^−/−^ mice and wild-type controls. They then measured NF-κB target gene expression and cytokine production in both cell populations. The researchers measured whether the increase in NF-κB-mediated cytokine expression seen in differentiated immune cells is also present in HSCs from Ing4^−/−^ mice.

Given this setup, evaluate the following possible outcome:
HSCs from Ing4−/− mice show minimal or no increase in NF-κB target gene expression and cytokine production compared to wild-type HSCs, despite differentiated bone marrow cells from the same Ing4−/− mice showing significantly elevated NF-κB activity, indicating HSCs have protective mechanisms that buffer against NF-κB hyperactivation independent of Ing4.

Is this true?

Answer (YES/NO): YES